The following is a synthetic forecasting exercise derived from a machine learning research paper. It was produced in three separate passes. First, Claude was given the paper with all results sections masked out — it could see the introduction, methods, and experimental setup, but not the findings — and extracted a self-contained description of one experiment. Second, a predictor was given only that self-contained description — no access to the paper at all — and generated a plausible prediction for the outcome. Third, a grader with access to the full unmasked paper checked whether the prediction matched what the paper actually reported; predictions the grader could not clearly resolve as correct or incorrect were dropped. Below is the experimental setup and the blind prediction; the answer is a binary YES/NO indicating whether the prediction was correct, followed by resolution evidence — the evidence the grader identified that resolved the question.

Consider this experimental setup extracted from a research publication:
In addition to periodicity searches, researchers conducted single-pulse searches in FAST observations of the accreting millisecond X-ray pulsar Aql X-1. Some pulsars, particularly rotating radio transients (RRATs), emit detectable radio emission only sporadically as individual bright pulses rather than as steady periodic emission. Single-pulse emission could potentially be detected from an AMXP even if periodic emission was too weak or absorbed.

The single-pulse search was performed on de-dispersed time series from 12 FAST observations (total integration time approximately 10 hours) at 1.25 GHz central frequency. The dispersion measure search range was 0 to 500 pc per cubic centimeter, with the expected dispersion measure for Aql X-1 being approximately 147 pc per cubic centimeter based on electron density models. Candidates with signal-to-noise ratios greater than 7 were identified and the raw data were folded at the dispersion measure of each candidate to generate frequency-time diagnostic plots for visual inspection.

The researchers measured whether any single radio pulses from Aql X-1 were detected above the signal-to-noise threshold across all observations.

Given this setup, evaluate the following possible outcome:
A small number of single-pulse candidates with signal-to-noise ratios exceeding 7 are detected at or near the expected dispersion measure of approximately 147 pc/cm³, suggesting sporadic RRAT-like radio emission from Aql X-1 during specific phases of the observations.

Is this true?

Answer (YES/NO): NO